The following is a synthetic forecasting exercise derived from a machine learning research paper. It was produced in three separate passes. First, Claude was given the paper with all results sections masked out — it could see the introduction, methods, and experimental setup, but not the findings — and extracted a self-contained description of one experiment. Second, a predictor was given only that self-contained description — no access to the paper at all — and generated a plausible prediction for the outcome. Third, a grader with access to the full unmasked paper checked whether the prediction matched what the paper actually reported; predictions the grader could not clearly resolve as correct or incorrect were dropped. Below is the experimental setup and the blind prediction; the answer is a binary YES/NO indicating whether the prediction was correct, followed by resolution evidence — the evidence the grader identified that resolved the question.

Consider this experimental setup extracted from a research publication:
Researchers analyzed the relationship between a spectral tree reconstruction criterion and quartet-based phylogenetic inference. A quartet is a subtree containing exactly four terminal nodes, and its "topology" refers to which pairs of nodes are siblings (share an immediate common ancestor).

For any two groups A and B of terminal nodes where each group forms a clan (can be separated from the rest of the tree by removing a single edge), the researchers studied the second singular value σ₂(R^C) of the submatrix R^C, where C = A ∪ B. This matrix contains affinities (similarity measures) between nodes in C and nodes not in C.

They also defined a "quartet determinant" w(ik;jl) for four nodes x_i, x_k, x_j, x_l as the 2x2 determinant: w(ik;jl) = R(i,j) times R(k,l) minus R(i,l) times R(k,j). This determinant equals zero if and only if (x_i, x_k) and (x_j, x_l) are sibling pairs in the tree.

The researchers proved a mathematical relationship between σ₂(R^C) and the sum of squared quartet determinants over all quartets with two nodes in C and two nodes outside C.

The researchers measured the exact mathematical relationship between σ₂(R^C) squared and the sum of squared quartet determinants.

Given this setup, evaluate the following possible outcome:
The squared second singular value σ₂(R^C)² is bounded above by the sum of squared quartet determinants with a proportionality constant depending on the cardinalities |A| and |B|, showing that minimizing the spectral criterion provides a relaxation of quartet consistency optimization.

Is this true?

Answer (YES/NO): NO